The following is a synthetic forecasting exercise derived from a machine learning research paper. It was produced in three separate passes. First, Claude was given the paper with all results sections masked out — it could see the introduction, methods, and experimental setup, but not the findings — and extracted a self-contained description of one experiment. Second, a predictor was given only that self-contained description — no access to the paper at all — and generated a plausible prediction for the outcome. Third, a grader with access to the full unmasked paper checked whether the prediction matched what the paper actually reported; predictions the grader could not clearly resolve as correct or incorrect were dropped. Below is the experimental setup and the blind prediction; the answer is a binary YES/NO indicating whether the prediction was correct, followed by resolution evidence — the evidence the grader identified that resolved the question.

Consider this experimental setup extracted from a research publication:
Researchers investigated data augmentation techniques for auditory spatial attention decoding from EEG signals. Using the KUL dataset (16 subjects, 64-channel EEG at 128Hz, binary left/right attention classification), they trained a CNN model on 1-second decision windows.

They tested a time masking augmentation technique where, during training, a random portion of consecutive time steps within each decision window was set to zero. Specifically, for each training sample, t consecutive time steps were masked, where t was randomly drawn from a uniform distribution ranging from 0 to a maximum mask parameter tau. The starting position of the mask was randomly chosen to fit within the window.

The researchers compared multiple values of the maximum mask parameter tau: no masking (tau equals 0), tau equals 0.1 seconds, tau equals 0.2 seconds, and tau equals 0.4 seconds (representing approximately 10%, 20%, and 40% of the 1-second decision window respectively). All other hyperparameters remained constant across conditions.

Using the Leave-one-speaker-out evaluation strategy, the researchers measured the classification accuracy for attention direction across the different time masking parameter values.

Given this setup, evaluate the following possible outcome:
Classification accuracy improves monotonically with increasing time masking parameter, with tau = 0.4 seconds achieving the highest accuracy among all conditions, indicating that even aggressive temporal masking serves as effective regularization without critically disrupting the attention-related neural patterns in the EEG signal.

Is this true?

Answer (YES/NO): NO